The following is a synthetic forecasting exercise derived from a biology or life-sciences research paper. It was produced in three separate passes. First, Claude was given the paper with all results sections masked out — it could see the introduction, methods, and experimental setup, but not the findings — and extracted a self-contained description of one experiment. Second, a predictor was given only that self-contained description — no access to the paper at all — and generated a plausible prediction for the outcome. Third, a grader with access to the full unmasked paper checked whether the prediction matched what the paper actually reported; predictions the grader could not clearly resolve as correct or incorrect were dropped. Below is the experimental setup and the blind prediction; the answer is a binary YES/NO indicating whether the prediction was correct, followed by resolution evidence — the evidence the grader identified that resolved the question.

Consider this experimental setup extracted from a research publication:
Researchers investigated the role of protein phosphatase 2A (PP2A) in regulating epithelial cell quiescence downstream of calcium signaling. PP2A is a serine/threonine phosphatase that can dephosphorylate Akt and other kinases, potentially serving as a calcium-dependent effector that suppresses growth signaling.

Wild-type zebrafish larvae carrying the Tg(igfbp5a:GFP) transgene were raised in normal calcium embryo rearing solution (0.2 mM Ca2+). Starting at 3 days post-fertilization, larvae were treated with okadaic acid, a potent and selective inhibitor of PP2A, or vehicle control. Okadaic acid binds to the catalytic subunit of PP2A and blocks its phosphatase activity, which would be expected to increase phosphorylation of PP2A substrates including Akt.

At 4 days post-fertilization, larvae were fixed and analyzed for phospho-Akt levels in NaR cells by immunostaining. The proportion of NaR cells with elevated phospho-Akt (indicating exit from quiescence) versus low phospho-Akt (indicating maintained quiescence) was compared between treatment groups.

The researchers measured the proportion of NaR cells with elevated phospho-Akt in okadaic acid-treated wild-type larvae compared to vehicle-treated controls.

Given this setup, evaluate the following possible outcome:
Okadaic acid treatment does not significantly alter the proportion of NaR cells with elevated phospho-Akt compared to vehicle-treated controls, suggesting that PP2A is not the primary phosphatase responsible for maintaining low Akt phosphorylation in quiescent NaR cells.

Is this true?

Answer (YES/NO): NO